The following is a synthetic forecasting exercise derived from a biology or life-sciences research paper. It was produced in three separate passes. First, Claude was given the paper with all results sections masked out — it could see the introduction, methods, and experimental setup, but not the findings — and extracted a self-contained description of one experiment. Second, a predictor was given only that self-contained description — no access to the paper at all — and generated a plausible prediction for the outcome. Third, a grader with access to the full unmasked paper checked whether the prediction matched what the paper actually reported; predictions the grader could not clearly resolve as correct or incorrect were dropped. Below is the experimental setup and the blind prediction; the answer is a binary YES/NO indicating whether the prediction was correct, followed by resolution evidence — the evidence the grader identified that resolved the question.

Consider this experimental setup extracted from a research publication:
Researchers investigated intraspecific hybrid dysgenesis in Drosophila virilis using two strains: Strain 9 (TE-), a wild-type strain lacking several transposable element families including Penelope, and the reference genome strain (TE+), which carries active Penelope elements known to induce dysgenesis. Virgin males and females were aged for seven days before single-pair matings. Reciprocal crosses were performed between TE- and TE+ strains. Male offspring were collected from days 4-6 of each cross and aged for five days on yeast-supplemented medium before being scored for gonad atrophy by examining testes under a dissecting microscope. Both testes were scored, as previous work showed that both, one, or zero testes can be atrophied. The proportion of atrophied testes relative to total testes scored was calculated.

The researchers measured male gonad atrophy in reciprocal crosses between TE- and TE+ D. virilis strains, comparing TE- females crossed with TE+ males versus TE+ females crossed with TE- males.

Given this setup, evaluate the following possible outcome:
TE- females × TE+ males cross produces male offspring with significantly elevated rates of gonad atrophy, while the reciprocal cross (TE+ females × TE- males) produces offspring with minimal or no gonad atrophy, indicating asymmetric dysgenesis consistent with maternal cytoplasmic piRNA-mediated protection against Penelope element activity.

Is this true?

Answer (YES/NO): YES